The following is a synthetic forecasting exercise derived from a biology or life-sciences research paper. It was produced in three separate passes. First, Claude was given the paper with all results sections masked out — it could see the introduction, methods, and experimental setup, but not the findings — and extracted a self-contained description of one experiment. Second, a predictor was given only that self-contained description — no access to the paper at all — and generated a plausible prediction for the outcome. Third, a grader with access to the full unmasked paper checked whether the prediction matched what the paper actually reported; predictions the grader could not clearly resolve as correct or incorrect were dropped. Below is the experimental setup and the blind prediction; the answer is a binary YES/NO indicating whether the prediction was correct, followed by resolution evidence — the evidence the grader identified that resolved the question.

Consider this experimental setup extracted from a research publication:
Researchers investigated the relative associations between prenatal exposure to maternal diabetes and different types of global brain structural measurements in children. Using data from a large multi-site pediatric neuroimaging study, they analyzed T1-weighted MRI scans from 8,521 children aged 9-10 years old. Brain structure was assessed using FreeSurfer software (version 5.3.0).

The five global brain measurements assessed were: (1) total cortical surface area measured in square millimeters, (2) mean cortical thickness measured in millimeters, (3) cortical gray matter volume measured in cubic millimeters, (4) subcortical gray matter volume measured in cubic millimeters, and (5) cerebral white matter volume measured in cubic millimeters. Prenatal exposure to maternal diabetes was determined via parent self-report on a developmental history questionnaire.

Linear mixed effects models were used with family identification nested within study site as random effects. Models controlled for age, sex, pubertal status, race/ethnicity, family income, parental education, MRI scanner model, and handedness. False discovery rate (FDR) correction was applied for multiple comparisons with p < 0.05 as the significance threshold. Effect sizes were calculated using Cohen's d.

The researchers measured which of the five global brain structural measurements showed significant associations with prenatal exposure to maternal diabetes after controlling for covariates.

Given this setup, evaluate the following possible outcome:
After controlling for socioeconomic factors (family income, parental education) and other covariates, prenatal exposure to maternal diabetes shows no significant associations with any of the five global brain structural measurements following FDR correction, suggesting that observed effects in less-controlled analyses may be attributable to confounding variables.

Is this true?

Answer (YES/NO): NO